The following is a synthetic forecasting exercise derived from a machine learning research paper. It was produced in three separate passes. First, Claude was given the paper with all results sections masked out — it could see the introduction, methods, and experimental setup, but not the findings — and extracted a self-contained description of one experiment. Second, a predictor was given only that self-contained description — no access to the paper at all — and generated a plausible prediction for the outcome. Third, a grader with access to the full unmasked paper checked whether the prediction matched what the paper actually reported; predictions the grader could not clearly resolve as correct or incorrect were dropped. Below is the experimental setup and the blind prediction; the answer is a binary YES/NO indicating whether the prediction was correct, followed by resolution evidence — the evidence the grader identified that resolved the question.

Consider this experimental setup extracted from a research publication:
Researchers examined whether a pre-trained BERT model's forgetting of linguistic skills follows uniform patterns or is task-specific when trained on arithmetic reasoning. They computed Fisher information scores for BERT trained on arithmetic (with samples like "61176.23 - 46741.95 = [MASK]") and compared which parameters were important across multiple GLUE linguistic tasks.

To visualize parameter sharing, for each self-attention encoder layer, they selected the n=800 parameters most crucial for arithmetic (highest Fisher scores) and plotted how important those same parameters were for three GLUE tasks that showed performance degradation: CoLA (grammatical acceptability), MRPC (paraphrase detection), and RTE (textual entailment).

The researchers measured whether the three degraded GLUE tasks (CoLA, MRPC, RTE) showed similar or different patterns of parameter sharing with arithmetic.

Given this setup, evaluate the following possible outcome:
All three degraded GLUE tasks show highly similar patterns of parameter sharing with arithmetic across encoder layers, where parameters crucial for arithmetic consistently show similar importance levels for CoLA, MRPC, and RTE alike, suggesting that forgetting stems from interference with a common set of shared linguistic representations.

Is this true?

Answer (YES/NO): NO